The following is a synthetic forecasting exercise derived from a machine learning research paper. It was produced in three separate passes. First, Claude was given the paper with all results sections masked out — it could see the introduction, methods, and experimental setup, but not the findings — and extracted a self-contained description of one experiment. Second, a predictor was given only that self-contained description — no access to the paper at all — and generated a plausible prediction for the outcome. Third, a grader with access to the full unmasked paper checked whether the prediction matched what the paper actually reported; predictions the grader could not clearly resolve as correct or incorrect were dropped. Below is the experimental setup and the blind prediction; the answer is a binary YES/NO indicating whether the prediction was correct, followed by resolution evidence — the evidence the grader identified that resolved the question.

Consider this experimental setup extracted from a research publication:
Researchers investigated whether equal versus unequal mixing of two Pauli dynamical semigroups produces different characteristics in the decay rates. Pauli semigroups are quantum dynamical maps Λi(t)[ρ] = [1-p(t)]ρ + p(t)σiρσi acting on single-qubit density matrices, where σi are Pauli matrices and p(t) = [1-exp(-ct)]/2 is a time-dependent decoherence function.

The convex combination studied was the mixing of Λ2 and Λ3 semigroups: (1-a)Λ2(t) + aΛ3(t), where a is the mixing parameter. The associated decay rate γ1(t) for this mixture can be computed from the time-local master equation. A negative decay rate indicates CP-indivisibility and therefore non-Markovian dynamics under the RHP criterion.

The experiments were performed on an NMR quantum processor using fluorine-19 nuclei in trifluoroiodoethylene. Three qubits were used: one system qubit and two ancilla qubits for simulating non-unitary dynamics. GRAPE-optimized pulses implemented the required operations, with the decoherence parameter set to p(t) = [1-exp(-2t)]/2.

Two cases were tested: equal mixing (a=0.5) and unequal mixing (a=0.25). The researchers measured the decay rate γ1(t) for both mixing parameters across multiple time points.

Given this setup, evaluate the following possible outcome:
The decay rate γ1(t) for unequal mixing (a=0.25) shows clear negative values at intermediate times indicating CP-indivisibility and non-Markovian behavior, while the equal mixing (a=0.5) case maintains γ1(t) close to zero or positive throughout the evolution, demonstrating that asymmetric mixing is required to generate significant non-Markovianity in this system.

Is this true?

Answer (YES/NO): NO